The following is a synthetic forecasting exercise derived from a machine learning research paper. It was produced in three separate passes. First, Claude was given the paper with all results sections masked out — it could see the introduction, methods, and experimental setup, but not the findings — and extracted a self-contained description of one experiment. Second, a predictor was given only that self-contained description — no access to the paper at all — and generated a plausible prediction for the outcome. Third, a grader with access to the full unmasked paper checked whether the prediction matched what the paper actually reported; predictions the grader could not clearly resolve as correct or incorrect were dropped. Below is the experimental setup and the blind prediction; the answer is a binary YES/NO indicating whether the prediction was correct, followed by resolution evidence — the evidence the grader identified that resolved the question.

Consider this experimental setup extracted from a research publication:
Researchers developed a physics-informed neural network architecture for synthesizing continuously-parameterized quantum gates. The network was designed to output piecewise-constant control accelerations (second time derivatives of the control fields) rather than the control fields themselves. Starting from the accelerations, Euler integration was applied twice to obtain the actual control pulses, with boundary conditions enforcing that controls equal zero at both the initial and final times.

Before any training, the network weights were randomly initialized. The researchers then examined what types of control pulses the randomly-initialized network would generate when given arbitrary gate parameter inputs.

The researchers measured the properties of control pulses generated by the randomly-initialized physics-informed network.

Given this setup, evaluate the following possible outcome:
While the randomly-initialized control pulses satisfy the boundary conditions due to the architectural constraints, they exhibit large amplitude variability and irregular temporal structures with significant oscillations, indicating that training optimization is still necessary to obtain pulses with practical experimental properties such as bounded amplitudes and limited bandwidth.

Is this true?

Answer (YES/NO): NO